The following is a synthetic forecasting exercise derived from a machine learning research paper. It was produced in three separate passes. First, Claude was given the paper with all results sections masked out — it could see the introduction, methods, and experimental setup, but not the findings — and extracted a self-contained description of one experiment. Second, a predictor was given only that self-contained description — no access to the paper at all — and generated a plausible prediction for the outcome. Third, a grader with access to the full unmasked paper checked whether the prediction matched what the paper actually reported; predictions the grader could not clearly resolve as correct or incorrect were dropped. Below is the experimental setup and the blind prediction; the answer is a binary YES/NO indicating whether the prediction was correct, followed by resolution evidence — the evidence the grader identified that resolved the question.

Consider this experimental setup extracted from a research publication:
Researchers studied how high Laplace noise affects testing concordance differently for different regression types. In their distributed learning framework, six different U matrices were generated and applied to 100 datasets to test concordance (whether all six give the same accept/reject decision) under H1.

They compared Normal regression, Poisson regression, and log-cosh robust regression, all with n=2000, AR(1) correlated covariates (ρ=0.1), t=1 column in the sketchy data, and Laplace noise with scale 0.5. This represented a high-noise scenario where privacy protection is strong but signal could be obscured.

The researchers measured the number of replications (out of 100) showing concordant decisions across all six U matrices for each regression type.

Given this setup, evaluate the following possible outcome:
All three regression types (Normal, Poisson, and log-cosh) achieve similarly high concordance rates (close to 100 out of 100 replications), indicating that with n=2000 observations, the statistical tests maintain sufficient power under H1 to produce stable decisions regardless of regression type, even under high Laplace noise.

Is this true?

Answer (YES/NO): NO